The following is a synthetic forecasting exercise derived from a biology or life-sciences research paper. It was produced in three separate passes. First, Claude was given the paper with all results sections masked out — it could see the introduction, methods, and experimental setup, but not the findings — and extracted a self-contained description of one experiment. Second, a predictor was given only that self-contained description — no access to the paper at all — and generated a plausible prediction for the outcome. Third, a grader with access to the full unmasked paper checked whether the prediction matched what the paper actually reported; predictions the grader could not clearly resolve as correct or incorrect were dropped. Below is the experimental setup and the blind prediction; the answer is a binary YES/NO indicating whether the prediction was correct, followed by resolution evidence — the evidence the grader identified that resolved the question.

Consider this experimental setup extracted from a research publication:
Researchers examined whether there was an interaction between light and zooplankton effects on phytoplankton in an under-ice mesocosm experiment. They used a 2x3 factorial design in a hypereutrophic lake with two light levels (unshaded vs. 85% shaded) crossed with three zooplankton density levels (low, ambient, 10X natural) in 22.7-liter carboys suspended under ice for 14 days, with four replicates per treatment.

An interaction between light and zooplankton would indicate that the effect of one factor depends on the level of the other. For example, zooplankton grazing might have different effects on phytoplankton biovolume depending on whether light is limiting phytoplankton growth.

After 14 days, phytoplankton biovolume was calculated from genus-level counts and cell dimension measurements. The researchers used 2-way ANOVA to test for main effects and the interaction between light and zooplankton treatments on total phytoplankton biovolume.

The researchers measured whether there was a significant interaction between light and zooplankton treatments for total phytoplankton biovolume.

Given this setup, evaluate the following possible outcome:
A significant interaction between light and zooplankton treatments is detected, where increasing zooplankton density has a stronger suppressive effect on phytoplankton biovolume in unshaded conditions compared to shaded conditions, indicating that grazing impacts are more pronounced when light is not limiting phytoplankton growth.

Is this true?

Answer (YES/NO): NO